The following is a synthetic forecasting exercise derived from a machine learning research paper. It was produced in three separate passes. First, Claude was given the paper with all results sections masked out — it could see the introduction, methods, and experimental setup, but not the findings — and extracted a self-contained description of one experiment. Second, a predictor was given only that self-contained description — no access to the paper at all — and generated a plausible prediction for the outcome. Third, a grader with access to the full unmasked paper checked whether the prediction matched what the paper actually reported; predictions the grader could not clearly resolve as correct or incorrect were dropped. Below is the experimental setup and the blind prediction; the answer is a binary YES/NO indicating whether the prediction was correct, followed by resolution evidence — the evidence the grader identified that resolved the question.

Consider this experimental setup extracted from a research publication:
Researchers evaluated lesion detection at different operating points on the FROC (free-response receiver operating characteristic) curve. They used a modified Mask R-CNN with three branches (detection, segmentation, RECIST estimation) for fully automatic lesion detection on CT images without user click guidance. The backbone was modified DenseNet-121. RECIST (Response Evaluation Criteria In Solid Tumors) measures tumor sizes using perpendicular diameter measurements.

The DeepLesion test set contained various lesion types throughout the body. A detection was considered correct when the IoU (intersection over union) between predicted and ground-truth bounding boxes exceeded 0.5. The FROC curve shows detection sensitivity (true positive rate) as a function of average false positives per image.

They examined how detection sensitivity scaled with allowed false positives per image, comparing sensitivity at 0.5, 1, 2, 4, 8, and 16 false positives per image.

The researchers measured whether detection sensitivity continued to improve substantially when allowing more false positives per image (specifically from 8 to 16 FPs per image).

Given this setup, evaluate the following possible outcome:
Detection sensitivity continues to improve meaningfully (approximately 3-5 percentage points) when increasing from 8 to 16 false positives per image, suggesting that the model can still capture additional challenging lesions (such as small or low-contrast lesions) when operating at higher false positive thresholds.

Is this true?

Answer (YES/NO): NO